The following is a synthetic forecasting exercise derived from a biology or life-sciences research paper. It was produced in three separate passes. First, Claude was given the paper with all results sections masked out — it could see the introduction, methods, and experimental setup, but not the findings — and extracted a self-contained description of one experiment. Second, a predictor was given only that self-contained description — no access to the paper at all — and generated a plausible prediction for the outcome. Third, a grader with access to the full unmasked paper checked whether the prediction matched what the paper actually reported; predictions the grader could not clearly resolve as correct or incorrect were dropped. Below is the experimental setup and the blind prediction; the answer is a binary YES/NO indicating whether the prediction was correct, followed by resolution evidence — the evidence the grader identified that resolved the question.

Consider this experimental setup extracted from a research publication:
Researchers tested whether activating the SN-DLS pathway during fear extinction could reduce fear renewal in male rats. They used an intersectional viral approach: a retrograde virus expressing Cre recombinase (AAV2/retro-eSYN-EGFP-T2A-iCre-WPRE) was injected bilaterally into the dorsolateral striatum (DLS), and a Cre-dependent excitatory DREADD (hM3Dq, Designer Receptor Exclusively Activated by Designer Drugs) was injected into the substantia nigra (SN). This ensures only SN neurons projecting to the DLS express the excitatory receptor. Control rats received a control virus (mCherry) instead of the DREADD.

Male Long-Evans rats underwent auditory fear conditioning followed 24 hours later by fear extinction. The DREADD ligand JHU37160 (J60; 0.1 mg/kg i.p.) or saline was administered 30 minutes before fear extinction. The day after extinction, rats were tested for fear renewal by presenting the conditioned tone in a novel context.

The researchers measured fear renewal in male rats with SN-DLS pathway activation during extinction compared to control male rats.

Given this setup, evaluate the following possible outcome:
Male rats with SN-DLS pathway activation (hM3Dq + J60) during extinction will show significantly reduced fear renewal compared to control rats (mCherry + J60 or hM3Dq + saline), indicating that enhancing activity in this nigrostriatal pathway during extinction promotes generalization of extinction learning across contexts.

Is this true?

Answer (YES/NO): YES